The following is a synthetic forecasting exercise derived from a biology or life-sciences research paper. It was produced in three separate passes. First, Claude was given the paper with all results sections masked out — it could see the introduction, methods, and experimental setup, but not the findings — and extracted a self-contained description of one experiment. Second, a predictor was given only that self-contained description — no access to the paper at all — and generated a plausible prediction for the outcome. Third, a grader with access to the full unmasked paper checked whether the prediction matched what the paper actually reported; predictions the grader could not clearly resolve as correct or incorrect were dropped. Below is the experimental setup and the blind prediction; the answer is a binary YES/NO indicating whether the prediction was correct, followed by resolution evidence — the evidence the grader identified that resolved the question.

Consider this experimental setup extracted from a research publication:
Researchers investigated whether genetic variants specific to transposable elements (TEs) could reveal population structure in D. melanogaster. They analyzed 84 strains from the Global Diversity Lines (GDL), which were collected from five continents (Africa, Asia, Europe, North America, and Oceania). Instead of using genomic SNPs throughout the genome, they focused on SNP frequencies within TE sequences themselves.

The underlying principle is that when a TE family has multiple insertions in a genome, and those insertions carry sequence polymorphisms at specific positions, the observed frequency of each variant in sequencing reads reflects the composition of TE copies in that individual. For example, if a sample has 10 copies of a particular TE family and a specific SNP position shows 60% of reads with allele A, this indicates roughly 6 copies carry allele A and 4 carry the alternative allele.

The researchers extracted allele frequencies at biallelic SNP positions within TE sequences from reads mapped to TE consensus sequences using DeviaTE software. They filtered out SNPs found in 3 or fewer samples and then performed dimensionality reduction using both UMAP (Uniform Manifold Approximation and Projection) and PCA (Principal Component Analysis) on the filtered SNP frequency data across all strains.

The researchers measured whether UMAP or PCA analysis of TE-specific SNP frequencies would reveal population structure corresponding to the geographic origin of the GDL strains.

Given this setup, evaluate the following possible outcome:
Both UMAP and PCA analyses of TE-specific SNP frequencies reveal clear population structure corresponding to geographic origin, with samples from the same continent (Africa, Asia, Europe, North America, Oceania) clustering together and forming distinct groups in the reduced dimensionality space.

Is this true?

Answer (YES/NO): NO